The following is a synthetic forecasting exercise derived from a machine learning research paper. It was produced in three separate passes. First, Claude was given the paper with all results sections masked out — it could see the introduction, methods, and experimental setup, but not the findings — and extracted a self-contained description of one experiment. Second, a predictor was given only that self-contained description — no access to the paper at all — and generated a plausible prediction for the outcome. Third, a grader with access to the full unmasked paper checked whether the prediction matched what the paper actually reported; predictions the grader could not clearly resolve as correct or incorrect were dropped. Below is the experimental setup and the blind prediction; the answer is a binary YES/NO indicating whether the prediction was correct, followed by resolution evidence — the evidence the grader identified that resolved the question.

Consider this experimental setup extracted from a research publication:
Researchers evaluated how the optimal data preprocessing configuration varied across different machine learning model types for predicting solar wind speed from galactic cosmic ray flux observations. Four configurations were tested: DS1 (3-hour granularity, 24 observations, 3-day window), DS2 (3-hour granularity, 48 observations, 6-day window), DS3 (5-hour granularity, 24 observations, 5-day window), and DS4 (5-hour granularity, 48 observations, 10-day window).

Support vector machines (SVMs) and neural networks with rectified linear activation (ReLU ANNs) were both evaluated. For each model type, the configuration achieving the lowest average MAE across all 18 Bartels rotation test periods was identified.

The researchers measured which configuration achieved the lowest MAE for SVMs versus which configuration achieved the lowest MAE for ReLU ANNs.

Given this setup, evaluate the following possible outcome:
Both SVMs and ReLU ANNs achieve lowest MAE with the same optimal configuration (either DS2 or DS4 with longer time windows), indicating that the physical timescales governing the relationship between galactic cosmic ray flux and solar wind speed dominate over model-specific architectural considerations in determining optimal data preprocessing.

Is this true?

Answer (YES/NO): YES